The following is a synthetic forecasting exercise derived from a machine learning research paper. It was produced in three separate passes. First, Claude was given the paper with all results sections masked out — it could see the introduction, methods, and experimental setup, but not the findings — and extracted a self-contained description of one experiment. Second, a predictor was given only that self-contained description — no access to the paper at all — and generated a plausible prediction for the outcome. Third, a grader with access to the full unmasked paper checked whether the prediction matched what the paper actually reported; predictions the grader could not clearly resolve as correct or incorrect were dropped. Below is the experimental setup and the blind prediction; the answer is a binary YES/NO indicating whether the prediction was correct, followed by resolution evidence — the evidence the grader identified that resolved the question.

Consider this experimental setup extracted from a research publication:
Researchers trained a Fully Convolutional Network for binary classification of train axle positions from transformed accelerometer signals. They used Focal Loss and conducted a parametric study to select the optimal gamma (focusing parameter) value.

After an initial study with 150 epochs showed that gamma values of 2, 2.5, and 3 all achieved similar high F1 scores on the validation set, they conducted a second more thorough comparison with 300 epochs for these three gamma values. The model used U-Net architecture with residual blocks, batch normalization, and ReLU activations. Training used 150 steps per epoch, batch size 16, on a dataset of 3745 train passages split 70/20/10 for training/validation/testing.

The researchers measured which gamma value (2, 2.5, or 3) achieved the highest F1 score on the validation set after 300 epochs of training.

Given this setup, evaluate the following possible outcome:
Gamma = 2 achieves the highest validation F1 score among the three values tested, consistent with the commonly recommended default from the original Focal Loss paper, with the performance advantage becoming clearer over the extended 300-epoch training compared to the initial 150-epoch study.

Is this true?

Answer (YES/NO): NO